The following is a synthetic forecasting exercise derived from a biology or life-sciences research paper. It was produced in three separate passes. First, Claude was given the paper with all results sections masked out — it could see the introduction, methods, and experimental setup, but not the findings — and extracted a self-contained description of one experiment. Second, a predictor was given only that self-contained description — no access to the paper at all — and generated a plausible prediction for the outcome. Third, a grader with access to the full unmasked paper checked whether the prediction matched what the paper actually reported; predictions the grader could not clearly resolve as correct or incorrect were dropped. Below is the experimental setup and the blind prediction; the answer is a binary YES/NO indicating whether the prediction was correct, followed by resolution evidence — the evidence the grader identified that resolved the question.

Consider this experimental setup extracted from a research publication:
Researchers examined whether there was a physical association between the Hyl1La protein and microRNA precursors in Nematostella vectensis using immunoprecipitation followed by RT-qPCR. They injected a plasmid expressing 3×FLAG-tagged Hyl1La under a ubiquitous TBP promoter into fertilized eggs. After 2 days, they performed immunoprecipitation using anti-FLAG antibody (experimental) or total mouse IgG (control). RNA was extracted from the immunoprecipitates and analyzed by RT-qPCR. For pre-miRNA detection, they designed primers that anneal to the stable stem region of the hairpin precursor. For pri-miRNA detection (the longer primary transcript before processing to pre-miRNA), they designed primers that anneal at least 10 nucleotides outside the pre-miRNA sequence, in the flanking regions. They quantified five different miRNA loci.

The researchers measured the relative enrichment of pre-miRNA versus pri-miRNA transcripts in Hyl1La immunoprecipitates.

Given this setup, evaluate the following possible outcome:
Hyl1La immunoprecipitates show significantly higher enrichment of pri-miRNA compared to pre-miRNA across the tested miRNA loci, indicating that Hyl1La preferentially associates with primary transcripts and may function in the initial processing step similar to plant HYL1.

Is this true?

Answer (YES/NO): NO